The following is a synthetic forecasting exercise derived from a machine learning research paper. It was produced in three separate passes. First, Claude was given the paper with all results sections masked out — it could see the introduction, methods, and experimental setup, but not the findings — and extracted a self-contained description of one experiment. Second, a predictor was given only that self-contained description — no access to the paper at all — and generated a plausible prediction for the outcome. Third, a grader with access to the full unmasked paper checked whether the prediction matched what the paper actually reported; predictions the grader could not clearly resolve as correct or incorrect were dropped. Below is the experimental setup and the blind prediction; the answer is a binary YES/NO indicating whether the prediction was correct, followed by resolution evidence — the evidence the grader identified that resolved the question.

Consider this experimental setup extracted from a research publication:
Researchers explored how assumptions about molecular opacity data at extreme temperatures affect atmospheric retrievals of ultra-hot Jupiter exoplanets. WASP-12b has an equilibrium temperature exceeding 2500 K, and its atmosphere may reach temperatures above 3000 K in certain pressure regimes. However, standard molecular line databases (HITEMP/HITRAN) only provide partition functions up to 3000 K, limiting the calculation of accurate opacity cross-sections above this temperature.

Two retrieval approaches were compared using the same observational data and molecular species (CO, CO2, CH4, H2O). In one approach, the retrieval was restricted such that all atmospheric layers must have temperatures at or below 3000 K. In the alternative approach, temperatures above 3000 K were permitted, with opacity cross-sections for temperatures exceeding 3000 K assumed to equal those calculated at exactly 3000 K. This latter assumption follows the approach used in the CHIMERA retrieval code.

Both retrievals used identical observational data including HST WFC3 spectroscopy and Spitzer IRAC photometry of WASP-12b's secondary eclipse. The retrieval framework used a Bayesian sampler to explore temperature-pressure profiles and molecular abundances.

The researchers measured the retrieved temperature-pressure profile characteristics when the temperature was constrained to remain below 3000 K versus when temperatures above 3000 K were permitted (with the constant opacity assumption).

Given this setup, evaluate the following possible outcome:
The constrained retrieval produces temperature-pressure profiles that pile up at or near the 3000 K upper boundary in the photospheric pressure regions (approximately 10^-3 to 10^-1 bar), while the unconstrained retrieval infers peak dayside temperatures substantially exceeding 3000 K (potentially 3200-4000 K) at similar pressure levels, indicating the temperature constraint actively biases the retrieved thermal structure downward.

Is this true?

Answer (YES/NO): NO